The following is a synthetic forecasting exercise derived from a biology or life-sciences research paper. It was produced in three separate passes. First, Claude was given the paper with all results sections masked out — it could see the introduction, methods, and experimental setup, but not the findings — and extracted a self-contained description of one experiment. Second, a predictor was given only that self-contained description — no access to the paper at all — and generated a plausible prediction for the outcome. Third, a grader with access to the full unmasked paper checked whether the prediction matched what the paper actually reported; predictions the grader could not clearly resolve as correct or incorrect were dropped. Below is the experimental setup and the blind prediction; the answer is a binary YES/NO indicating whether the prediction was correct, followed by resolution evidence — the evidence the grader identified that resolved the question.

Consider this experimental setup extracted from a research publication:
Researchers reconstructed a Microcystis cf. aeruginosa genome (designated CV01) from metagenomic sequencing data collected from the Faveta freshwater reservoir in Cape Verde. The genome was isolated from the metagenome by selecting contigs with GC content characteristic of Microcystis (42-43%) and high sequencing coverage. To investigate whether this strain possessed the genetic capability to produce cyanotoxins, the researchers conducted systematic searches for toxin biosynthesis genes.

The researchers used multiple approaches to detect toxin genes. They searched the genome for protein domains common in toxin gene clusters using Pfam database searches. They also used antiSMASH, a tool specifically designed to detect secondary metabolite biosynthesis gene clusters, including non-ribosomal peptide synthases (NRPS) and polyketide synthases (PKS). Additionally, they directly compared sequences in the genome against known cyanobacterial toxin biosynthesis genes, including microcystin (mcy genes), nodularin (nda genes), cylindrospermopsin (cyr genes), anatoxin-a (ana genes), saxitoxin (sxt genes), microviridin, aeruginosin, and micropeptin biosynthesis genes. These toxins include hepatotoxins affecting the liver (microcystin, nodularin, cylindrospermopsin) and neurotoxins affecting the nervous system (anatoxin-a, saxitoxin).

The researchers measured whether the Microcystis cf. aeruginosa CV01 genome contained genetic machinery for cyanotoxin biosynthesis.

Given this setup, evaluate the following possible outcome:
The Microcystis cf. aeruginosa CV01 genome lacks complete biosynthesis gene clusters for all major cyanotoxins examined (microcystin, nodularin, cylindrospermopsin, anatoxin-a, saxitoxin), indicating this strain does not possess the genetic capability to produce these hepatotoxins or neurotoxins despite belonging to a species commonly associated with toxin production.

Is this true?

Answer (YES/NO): YES